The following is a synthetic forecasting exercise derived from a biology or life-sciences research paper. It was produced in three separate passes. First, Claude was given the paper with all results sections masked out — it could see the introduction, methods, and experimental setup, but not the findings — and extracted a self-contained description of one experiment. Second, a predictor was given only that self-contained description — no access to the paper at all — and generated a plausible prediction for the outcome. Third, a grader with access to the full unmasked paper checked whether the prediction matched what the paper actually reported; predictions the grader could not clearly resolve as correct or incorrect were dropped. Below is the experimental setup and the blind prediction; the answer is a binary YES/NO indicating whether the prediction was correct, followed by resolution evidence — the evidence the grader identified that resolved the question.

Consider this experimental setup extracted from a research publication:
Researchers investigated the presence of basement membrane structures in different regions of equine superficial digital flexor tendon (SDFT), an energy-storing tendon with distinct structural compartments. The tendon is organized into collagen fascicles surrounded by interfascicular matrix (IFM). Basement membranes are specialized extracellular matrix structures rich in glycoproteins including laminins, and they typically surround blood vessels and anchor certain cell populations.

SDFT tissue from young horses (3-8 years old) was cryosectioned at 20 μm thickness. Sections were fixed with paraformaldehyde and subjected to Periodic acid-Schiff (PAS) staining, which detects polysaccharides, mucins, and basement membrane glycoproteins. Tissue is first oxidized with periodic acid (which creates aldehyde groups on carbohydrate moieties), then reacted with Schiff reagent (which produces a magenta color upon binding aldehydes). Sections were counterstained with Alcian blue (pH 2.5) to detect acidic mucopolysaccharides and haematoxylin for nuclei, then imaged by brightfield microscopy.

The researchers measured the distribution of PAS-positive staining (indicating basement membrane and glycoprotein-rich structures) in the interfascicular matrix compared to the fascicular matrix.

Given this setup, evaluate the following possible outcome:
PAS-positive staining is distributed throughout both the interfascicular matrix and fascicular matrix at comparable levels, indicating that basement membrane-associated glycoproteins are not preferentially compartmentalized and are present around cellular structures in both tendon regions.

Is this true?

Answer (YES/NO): NO